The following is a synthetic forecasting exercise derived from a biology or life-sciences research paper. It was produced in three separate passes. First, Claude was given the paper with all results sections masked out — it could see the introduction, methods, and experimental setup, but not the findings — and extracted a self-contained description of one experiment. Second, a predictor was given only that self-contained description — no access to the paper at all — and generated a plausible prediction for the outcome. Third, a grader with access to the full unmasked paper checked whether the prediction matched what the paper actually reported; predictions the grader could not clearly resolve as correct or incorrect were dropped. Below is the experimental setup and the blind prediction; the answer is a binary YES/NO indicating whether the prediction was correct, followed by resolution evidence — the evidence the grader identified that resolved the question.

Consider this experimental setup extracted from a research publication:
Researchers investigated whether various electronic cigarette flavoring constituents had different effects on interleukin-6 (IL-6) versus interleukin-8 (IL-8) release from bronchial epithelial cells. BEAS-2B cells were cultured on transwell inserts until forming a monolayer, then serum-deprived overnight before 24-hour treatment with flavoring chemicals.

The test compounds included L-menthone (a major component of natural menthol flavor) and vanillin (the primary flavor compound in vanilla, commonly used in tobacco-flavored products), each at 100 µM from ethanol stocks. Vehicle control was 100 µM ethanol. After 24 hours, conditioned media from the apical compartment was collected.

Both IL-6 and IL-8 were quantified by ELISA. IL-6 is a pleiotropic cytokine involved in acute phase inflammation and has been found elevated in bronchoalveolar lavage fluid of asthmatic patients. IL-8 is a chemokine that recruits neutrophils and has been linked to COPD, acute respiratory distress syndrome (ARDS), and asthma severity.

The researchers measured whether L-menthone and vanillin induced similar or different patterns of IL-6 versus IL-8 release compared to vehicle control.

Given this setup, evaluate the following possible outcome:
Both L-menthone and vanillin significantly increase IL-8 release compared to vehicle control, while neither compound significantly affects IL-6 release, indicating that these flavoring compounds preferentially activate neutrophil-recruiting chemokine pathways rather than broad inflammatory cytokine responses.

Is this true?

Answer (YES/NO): NO